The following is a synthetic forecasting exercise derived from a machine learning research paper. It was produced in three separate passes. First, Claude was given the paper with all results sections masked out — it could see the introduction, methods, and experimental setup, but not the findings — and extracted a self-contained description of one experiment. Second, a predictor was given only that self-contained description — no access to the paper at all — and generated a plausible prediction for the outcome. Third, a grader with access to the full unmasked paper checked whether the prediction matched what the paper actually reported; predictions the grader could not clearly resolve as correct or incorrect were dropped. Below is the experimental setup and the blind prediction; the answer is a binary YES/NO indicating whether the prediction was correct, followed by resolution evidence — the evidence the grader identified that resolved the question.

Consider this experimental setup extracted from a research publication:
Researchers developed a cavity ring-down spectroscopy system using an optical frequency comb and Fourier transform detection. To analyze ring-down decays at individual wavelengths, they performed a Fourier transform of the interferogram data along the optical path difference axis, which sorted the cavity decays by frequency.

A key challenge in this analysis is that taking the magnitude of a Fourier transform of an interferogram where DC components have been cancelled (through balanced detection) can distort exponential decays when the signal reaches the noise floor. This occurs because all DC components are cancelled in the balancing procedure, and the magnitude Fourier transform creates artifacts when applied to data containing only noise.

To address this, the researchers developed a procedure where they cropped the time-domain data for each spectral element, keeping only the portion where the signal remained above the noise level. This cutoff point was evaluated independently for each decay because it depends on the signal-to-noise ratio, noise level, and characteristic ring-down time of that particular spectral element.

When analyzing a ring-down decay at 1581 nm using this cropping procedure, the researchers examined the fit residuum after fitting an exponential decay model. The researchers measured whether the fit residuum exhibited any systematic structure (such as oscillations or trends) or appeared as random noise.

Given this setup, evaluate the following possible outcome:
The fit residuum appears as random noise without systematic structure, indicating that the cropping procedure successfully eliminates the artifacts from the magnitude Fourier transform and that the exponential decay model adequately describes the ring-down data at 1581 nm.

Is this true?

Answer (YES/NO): YES